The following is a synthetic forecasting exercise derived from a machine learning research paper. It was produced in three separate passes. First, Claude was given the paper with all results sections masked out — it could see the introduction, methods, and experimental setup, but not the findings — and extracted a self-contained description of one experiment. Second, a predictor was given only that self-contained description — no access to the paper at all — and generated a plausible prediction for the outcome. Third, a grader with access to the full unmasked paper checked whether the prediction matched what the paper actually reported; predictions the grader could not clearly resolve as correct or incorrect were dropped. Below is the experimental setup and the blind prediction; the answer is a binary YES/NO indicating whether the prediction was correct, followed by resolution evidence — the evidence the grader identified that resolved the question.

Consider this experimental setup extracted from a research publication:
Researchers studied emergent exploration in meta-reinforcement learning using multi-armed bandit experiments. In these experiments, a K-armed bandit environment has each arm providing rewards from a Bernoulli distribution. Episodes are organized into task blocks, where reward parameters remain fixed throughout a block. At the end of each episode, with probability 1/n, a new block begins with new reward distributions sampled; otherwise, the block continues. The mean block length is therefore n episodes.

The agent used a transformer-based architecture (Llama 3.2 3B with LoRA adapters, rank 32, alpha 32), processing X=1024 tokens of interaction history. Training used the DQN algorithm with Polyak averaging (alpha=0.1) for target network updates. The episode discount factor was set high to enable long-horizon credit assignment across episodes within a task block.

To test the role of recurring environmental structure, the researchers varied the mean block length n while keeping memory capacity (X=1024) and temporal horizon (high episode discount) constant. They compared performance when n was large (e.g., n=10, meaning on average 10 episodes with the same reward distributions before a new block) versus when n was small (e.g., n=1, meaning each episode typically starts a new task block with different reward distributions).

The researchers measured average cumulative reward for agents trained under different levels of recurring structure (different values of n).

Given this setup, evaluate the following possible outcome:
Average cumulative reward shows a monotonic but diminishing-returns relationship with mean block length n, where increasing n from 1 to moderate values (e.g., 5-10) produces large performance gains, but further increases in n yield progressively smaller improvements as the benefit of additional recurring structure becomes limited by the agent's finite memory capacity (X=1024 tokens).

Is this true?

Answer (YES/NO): NO